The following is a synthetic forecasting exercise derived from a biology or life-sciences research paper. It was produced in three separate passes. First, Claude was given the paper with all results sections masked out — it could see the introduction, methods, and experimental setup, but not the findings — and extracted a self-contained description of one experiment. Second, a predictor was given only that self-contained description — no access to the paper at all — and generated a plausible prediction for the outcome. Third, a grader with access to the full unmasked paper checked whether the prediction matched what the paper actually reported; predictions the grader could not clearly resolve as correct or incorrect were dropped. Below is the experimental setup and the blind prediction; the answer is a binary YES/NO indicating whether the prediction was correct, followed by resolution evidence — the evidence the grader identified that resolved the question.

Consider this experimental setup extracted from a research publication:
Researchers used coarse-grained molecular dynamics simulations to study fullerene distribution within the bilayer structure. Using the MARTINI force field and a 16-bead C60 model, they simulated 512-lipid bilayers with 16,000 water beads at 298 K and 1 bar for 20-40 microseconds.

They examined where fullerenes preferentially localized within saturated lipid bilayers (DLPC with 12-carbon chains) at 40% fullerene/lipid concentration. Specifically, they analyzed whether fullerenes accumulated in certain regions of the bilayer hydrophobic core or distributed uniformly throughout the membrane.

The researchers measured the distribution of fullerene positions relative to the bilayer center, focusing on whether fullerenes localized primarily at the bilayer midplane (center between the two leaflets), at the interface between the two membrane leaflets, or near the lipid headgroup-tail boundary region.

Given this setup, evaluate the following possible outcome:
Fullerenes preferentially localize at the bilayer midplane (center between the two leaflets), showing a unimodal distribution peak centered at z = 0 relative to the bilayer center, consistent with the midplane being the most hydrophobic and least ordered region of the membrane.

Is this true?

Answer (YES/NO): NO